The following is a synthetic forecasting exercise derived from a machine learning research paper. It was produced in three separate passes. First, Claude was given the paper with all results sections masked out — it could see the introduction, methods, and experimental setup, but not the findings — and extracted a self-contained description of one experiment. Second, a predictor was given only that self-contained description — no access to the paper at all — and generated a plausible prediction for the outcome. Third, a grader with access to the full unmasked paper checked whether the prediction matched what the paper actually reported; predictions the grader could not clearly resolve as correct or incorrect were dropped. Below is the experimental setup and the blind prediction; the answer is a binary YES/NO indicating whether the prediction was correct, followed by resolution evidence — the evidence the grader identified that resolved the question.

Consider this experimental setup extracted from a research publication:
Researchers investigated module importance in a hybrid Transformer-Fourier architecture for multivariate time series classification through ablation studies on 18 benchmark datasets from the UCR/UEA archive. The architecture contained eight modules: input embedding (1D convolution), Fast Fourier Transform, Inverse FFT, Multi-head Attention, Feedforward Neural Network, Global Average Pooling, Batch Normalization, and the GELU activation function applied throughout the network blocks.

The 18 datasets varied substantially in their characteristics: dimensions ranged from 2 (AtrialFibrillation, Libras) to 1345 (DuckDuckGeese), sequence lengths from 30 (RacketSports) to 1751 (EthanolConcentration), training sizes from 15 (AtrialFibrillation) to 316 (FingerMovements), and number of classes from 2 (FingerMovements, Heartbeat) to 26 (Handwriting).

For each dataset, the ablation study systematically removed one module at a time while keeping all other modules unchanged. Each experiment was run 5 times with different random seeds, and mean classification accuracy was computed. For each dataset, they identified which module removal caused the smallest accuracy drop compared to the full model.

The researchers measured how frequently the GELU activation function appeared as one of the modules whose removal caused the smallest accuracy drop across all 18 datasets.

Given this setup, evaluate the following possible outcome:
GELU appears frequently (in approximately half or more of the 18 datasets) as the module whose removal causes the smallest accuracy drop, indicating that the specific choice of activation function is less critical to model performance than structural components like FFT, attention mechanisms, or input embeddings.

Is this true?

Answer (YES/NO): YES